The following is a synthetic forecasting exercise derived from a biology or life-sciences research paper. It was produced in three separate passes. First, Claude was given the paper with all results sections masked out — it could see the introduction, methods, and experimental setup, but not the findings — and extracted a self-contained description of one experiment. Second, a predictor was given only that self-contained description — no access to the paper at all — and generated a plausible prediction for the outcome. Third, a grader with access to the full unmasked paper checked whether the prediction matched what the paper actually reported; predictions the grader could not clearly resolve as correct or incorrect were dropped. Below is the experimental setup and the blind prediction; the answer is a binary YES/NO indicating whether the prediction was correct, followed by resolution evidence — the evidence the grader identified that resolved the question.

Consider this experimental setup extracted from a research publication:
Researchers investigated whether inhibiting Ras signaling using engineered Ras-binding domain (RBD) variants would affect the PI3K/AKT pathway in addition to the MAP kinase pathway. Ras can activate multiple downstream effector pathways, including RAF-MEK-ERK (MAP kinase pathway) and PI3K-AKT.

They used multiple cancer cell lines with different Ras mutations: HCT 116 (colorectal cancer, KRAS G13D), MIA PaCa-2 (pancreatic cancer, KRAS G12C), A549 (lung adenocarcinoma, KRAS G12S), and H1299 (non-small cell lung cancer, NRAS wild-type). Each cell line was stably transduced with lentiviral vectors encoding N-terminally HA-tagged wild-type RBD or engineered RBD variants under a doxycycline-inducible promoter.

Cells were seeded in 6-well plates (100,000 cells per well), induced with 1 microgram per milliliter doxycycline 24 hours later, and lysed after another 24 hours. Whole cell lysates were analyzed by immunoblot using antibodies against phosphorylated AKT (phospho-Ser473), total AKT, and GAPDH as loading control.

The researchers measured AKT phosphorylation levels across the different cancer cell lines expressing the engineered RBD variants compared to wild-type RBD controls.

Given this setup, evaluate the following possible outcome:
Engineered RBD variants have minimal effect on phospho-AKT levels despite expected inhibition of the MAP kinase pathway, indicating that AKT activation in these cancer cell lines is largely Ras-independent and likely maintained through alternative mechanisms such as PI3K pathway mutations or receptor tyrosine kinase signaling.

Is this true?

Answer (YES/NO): NO